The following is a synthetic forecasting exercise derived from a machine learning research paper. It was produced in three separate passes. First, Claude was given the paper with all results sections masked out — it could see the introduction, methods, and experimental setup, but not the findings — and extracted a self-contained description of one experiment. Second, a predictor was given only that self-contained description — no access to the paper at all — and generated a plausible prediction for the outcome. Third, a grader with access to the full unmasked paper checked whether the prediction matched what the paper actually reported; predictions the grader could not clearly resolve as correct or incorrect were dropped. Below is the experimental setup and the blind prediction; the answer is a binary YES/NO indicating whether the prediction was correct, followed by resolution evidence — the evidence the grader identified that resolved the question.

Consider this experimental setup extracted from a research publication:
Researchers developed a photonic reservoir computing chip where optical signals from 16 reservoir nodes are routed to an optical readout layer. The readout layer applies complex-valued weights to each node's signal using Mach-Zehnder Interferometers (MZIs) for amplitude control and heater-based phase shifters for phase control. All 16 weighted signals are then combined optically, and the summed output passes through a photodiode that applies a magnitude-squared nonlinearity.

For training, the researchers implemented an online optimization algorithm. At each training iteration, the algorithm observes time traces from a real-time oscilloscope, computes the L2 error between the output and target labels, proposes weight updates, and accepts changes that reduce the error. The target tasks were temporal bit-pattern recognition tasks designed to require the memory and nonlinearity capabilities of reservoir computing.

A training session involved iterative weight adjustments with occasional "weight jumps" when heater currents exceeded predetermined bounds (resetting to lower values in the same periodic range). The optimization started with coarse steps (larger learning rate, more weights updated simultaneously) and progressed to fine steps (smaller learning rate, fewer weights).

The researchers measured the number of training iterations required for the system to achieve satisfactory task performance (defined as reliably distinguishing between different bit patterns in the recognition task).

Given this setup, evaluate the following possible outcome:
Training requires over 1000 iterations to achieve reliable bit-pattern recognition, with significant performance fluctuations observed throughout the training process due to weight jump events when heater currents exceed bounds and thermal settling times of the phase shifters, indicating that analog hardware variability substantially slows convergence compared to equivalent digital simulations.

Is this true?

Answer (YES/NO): NO